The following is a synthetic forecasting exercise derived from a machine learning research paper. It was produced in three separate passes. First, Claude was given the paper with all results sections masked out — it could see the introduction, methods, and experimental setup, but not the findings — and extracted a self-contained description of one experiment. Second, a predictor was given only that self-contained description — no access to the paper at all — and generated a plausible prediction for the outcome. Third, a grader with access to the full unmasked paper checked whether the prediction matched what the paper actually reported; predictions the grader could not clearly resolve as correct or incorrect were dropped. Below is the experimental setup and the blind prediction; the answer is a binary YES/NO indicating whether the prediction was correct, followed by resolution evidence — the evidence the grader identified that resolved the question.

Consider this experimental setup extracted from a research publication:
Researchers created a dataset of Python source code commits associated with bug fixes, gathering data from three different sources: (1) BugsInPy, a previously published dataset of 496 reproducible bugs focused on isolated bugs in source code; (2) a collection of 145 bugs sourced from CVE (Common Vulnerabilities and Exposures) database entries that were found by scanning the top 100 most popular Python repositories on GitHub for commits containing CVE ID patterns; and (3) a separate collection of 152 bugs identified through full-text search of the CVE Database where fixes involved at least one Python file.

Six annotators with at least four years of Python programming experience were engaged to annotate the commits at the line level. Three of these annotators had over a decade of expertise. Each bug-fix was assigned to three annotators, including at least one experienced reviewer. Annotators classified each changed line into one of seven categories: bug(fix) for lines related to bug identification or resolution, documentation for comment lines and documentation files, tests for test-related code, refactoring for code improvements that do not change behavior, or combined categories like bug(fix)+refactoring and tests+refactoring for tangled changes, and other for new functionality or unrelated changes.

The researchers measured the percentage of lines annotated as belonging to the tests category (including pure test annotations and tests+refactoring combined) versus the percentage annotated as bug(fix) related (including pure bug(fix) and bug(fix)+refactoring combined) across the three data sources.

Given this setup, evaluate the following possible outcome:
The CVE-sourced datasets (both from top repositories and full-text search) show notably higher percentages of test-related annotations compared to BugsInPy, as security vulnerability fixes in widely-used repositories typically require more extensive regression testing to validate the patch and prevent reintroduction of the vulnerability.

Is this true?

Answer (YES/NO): NO